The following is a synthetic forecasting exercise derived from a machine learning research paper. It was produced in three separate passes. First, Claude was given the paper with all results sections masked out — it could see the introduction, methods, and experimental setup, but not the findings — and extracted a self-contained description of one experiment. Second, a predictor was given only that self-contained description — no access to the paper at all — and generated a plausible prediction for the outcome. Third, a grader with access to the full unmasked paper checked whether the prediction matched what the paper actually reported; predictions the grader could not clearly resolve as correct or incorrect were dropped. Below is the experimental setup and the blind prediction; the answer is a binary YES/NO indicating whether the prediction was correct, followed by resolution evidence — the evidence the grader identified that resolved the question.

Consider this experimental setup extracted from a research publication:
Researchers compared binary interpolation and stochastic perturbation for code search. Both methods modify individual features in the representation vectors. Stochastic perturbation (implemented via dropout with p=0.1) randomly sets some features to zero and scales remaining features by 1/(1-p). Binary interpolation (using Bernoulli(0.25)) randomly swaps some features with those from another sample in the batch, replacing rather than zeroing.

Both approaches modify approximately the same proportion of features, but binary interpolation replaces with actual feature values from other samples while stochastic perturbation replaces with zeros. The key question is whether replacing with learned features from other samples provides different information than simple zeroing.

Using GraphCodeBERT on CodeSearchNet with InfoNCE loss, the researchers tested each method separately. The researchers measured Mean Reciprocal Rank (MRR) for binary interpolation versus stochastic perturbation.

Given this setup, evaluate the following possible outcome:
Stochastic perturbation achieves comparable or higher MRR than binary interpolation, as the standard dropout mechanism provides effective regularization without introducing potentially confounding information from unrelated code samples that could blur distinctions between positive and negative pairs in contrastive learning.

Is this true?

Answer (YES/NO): NO